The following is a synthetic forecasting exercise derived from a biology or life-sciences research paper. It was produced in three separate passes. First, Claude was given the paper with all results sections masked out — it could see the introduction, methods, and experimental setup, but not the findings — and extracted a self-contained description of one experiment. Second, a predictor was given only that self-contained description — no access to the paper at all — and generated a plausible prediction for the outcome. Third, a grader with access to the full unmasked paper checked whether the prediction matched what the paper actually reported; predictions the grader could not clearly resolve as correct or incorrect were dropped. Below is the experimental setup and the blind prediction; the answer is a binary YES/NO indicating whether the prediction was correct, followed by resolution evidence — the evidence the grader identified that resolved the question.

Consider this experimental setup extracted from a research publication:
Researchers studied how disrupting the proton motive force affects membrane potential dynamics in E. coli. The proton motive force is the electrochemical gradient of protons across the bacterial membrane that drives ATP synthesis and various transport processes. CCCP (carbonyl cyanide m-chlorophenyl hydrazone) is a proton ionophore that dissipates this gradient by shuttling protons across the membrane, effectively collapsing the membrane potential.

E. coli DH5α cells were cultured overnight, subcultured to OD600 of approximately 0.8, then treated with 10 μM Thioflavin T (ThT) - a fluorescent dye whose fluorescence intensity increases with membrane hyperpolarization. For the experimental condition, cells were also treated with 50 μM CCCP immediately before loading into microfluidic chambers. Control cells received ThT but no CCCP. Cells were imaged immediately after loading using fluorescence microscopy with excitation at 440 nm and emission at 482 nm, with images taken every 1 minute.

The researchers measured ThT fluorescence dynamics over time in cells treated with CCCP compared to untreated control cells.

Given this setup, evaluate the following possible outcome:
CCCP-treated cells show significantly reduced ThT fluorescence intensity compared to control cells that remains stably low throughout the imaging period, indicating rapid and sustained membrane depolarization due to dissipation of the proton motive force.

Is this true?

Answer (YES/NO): YES